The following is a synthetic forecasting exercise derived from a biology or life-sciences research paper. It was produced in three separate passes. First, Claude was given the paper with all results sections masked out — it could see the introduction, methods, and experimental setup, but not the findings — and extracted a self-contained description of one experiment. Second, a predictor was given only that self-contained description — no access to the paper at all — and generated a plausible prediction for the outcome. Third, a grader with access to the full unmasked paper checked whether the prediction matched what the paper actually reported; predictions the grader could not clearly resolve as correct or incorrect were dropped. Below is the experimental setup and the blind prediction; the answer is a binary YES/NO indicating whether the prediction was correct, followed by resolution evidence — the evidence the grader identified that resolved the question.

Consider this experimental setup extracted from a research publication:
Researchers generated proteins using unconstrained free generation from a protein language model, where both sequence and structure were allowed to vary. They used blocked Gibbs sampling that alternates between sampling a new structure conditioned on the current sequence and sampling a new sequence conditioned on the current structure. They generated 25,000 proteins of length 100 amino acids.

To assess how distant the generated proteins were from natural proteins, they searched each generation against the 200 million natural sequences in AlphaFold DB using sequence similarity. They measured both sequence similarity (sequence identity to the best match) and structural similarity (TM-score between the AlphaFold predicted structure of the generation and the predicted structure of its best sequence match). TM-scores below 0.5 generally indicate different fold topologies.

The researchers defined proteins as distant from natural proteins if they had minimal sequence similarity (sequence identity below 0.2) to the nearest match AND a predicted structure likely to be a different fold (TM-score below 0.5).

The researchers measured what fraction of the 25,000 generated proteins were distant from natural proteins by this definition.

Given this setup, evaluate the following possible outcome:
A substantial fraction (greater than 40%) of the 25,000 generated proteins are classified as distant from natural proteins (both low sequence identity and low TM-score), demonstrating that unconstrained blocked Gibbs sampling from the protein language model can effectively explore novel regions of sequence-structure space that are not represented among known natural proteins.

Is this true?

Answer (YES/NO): NO